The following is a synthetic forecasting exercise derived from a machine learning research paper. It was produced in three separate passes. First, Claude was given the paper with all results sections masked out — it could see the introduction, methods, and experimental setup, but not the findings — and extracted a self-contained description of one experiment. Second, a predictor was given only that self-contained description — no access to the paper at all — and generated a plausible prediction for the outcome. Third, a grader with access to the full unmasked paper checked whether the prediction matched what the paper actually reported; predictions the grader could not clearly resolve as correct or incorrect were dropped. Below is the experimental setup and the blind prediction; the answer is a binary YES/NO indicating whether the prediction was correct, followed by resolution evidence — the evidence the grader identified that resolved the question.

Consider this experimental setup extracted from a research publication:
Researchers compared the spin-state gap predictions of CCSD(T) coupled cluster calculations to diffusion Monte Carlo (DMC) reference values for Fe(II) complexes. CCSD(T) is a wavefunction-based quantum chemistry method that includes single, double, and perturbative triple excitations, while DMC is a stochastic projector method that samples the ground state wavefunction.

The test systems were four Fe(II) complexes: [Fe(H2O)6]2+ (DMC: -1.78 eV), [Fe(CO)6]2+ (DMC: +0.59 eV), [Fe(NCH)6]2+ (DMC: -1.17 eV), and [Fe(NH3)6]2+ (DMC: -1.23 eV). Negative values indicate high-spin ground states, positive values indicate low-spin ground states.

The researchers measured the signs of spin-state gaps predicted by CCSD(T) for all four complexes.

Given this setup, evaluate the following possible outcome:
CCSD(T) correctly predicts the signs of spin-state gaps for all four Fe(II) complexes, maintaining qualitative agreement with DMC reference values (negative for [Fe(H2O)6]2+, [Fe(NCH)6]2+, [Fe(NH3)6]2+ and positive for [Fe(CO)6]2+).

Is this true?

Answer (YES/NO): YES